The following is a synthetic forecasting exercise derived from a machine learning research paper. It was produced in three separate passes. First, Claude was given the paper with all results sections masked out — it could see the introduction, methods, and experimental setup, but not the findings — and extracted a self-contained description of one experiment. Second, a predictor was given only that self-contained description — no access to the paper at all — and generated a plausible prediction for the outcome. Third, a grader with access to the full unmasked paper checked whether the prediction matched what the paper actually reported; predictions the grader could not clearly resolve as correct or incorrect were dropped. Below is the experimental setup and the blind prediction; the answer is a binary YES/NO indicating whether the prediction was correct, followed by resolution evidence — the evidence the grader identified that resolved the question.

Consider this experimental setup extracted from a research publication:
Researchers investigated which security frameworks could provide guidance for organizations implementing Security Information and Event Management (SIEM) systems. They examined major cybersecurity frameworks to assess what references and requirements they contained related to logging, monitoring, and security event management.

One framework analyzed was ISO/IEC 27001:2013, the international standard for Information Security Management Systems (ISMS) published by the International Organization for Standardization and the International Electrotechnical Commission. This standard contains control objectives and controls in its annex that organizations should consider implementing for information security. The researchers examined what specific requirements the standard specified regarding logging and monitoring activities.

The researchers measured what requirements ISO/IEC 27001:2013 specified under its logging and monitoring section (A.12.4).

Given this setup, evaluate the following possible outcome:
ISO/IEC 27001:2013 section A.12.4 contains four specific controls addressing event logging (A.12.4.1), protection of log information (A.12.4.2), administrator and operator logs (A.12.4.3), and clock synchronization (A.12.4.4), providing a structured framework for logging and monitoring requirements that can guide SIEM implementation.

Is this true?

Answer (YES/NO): YES